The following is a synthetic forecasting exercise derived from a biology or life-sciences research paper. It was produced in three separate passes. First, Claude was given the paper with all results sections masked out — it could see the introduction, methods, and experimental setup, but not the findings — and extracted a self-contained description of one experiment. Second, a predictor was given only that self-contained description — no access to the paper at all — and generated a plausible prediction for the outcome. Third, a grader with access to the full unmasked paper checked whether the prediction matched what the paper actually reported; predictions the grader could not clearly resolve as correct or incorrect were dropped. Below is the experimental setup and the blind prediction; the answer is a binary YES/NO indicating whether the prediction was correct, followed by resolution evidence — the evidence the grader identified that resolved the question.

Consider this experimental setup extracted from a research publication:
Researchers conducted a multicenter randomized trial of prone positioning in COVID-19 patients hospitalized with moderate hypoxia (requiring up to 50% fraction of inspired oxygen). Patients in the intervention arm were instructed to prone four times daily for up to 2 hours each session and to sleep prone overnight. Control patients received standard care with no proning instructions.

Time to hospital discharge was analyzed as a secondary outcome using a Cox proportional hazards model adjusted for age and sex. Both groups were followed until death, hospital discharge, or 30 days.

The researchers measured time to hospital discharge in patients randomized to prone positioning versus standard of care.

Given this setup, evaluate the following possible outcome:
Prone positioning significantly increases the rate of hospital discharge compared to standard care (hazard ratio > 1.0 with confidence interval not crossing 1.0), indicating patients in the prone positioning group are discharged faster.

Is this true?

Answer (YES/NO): NO